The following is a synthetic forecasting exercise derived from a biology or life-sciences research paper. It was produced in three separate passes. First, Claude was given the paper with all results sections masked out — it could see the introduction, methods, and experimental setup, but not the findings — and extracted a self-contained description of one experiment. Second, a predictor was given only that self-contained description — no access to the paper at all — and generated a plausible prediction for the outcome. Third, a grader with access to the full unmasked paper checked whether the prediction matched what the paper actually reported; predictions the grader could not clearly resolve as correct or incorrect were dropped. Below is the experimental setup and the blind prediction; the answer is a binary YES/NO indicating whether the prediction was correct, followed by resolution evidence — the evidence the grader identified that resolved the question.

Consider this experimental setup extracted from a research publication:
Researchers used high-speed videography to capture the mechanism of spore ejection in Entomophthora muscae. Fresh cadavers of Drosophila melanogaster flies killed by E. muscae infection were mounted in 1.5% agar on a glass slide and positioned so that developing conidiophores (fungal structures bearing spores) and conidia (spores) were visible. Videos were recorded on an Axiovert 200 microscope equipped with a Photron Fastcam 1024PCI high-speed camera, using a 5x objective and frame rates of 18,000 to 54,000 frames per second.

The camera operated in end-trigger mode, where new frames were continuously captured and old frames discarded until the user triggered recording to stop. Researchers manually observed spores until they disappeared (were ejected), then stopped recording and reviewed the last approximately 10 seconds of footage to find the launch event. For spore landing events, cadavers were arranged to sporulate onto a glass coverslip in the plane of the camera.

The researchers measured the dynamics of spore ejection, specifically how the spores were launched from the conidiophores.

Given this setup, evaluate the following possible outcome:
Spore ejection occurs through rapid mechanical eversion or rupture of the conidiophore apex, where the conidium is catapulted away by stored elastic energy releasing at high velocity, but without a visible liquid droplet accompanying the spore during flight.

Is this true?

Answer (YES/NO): NO